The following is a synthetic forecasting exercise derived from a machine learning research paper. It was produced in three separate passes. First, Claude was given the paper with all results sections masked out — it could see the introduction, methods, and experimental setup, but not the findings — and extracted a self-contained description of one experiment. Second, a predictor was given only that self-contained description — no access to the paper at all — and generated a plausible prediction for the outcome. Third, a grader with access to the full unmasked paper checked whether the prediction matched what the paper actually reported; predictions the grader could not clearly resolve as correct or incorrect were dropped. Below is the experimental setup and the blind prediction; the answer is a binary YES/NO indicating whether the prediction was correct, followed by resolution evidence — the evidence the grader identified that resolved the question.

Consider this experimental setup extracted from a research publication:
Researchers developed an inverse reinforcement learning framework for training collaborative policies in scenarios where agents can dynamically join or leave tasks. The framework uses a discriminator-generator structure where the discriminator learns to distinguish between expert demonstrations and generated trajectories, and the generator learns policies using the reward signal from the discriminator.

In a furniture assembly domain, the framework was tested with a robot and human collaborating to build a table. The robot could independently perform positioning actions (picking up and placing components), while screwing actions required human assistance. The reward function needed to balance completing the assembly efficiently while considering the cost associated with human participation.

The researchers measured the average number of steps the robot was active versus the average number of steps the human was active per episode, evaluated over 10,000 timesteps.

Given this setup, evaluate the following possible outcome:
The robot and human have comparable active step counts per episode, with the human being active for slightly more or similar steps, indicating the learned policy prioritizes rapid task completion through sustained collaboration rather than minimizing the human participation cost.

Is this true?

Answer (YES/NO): NO